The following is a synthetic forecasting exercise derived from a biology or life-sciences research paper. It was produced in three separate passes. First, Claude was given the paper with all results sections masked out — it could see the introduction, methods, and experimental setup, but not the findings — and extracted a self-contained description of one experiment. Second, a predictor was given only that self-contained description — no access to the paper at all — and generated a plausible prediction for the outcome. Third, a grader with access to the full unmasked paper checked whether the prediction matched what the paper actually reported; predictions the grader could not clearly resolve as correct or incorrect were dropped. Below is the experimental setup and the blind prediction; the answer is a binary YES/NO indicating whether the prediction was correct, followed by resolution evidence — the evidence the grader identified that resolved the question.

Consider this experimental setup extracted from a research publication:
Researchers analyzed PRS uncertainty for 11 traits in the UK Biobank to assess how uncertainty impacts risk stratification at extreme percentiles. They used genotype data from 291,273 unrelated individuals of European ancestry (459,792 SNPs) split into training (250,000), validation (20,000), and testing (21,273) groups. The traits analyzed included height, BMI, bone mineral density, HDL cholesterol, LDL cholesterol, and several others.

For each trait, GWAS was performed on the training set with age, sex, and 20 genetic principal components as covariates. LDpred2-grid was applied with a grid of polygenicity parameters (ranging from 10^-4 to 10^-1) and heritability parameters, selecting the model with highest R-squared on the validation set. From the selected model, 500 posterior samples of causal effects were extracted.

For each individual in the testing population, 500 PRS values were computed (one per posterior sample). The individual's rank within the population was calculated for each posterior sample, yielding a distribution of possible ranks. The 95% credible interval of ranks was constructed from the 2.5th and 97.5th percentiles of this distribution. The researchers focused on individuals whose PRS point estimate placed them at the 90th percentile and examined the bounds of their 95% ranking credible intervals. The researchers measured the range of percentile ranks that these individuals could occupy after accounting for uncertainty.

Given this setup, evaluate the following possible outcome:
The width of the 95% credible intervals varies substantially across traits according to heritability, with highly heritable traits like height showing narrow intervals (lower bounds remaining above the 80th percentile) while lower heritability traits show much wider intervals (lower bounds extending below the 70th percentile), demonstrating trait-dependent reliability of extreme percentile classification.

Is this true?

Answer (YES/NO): NO